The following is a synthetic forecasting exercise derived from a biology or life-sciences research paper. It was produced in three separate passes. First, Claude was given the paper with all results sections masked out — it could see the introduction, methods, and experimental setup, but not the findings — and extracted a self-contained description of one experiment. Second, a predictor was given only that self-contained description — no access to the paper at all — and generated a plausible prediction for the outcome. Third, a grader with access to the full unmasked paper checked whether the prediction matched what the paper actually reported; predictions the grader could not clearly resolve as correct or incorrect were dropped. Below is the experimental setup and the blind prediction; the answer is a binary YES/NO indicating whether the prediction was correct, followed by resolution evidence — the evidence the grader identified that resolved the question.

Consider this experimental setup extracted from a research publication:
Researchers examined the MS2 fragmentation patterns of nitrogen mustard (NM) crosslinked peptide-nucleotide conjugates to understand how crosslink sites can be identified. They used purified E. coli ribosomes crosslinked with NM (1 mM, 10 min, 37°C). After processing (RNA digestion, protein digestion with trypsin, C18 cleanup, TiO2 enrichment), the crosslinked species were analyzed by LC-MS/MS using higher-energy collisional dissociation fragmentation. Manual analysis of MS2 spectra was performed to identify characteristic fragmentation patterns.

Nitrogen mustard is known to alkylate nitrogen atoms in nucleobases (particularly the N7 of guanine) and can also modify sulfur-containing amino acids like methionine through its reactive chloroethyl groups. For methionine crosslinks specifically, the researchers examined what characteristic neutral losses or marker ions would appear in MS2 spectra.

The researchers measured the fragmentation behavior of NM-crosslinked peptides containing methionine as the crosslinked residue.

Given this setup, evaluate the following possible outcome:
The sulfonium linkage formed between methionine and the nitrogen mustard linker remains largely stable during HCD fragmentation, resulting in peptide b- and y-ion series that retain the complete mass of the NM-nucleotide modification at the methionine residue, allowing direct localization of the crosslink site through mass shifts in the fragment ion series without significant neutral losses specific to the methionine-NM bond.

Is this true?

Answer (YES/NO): NO